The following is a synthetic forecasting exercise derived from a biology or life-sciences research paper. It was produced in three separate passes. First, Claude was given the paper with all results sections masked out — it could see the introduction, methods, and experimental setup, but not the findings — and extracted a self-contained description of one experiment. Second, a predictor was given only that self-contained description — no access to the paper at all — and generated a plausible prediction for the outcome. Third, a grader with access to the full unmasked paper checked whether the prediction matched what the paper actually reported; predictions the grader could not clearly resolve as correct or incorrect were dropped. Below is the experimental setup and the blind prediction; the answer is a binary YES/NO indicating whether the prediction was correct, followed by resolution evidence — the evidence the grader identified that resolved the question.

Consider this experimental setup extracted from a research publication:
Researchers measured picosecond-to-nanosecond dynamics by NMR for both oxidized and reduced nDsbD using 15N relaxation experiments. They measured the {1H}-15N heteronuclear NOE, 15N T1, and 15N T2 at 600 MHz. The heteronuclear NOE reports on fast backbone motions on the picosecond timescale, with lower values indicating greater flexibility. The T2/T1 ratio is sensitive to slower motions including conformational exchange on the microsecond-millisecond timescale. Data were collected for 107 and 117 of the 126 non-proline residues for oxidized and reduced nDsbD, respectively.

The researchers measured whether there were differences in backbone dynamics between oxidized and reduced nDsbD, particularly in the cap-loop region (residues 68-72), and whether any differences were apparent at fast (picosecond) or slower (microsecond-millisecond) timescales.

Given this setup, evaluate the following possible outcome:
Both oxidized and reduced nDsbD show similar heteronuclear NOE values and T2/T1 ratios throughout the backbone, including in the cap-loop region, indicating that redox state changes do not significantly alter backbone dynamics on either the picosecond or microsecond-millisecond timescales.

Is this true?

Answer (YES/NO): NO